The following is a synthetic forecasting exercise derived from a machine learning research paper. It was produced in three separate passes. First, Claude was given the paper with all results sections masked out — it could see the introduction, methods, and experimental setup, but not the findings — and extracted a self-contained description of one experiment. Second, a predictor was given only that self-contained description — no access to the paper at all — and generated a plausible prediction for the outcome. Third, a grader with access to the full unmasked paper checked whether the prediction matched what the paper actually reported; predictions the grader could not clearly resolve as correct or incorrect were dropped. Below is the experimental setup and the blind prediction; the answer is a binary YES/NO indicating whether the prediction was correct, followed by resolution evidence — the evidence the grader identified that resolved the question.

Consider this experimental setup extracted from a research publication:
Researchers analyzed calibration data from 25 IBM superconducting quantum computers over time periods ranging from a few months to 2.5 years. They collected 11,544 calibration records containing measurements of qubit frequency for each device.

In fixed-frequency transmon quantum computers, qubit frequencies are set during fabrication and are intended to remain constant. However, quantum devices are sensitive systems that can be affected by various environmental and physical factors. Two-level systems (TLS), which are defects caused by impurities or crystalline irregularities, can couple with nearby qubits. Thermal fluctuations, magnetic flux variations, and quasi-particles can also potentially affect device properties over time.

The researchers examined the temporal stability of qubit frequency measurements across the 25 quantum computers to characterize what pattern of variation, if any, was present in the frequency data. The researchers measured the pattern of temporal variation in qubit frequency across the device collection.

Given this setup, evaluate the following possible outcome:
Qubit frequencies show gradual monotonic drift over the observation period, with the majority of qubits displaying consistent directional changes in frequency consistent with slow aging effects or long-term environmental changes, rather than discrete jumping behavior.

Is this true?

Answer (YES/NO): NO